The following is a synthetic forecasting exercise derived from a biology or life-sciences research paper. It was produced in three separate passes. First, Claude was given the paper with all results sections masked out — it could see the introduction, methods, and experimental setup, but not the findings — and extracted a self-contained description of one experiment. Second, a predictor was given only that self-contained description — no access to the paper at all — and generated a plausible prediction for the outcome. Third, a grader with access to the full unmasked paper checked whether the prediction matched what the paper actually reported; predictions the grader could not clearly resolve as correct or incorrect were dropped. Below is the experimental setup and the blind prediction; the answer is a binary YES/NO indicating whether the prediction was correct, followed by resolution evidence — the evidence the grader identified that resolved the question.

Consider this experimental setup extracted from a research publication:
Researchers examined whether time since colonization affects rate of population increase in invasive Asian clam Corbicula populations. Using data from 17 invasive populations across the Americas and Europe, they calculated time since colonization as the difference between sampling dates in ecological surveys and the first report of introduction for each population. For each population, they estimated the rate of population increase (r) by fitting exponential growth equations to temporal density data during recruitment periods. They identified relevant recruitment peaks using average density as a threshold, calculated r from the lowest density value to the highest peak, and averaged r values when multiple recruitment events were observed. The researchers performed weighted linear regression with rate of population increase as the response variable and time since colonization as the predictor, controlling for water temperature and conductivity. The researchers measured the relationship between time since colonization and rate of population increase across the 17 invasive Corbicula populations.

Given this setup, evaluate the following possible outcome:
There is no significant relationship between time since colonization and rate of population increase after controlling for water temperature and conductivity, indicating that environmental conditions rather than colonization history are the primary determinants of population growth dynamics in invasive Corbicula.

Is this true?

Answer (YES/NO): NO